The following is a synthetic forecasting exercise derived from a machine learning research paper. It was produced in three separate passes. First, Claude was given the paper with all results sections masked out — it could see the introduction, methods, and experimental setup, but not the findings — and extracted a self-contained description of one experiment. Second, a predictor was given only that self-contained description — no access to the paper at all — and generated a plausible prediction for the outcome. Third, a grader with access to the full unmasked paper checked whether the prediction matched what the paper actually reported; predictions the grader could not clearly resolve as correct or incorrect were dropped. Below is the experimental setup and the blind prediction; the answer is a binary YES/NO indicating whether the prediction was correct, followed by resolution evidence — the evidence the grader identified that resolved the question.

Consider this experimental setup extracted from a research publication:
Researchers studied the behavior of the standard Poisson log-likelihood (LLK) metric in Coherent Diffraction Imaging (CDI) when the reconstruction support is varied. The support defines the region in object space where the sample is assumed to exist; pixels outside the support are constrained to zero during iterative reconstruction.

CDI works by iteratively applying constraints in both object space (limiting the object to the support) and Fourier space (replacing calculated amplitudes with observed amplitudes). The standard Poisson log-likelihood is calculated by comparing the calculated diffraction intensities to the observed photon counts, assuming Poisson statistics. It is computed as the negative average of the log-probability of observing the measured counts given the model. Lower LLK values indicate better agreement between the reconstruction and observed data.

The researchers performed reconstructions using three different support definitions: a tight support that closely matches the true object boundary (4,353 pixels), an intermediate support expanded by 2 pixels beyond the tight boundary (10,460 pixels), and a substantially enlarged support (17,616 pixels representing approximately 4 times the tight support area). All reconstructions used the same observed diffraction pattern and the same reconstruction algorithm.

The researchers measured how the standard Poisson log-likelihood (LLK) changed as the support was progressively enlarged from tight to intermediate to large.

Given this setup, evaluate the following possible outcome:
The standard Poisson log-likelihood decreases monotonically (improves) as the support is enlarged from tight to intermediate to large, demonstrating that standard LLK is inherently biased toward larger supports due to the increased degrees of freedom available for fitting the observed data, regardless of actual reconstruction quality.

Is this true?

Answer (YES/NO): YES